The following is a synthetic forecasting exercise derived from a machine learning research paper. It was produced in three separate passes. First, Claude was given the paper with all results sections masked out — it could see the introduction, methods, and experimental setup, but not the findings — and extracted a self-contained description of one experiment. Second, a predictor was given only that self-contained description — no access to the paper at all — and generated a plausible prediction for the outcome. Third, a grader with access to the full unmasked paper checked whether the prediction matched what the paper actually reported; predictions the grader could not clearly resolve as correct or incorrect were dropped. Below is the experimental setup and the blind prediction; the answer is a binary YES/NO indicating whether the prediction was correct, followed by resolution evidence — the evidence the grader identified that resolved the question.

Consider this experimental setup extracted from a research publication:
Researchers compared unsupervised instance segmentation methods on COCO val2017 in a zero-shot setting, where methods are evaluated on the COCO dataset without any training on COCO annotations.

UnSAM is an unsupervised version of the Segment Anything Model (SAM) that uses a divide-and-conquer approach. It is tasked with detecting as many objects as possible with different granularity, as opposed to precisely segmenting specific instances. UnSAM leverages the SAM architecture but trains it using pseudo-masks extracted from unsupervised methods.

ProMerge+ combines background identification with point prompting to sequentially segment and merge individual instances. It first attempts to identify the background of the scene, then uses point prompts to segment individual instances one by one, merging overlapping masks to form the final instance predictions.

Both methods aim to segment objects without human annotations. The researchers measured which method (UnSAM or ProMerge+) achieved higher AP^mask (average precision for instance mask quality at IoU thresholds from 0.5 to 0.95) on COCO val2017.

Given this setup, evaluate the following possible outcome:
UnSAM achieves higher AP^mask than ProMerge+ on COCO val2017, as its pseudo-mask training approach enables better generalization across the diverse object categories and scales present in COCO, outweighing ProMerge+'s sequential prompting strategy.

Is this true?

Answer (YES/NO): NO